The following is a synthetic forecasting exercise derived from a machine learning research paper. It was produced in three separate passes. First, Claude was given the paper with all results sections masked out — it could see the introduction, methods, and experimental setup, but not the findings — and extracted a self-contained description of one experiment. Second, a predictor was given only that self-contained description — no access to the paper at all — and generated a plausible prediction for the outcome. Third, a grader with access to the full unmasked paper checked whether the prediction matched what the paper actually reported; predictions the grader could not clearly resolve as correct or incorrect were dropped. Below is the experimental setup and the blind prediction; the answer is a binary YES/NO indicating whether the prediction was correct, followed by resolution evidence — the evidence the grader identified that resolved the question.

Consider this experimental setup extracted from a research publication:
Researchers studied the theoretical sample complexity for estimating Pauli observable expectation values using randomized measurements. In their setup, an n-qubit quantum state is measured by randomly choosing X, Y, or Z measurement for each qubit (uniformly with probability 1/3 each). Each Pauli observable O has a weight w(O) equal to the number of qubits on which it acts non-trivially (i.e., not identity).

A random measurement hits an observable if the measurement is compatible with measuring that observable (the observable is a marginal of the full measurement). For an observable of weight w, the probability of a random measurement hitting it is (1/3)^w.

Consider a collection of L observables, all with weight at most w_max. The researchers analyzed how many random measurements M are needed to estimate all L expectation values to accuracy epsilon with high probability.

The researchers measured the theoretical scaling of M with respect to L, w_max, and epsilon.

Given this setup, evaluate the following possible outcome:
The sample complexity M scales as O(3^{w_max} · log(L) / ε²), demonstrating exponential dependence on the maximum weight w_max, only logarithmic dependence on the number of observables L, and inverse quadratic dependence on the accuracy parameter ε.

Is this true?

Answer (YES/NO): YES